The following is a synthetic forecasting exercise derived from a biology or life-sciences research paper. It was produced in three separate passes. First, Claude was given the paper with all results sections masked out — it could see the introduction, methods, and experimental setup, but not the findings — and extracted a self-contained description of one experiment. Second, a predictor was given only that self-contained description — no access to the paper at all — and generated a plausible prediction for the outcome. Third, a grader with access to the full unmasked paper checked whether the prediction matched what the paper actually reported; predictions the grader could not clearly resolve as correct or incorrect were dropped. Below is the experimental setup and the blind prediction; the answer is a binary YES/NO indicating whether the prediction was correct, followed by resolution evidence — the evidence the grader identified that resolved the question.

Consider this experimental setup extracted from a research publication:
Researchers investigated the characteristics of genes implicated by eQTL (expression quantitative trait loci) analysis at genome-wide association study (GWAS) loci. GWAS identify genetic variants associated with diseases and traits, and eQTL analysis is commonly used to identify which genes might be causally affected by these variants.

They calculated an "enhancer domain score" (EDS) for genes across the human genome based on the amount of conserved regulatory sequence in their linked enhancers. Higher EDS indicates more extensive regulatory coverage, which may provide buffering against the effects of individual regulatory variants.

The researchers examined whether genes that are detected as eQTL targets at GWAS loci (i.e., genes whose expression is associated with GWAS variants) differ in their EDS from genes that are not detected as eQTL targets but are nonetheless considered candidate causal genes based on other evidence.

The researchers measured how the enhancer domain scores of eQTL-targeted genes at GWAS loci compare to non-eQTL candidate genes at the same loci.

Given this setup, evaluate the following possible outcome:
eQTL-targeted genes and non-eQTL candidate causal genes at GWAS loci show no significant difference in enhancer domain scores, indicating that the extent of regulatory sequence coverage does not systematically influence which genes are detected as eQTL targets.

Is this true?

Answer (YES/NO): NO